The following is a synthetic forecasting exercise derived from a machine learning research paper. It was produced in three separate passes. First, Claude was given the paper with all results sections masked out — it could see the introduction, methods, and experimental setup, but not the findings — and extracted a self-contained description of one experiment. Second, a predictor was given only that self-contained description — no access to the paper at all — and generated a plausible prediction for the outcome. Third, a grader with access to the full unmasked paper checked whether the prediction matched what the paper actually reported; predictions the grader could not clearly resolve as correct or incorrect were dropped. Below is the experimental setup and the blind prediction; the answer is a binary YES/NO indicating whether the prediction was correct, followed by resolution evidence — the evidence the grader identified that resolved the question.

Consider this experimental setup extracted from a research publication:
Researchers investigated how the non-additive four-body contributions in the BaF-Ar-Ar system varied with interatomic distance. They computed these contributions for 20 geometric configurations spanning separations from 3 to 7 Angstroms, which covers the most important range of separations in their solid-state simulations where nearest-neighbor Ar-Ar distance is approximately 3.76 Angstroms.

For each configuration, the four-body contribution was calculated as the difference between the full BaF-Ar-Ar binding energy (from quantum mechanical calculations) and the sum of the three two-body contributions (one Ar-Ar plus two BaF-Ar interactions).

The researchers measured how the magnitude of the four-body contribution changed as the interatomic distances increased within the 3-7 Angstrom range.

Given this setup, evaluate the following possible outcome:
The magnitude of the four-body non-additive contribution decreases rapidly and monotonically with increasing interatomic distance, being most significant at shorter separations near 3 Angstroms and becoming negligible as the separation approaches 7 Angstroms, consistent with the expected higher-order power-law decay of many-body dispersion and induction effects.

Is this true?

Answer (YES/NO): NO